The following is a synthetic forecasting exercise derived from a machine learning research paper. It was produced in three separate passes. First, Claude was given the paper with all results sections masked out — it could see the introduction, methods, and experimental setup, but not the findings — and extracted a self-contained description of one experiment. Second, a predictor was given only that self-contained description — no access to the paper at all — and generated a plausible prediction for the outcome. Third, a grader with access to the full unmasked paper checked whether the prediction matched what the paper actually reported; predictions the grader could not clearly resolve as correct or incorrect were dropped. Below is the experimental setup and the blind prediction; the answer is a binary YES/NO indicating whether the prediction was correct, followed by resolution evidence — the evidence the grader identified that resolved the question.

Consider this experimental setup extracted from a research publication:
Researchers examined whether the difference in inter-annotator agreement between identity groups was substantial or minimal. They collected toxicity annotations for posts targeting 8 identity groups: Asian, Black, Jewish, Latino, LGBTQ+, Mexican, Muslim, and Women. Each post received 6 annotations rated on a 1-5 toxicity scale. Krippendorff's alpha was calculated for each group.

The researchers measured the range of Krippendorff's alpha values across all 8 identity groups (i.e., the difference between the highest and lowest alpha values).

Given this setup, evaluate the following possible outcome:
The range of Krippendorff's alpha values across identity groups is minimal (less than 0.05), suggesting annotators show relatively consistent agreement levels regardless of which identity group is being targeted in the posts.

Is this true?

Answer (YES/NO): NO